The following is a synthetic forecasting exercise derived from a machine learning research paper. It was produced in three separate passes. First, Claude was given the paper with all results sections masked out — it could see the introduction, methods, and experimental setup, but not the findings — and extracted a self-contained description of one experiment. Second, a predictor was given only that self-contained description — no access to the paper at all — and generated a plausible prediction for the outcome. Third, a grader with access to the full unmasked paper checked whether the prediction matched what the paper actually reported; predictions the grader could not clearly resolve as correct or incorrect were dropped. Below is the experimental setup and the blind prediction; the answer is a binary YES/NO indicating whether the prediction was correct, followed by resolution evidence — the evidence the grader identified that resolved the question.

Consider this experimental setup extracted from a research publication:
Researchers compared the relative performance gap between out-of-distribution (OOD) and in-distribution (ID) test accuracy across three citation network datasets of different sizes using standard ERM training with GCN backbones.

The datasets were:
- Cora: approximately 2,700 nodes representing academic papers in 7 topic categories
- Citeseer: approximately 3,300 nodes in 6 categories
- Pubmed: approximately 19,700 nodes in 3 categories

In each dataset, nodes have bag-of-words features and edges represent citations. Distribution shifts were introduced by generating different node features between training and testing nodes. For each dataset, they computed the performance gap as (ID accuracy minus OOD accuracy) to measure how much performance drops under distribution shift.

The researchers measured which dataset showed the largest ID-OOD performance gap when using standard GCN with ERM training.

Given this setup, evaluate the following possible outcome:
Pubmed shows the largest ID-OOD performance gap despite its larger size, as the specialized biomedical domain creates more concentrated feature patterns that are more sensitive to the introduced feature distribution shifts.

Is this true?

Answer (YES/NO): NO